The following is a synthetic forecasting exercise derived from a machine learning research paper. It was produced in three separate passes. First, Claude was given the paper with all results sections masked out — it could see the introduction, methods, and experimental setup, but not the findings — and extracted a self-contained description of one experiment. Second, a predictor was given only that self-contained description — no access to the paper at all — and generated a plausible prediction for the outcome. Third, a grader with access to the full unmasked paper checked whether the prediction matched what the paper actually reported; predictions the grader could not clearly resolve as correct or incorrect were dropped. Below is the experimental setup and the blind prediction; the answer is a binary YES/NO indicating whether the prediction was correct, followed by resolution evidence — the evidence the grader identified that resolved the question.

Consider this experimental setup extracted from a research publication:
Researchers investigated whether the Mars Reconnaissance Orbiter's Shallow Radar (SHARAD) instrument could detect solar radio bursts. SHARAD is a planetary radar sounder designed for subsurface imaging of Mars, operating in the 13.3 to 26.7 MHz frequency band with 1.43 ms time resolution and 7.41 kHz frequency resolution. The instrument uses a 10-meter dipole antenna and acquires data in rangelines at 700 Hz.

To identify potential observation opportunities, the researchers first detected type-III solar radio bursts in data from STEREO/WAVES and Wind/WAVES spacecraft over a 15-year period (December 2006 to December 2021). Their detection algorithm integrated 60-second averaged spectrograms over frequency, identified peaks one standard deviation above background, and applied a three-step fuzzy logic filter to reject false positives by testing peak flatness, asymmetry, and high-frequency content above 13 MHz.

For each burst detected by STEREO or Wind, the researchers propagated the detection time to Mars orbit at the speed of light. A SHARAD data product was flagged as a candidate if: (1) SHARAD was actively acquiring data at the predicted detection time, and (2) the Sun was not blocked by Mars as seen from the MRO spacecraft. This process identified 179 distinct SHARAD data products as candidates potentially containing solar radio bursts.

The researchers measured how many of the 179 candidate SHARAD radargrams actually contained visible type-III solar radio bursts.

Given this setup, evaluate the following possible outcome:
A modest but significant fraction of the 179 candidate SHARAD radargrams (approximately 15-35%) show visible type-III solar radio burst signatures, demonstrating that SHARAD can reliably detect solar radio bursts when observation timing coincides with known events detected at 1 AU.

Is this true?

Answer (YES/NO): YES